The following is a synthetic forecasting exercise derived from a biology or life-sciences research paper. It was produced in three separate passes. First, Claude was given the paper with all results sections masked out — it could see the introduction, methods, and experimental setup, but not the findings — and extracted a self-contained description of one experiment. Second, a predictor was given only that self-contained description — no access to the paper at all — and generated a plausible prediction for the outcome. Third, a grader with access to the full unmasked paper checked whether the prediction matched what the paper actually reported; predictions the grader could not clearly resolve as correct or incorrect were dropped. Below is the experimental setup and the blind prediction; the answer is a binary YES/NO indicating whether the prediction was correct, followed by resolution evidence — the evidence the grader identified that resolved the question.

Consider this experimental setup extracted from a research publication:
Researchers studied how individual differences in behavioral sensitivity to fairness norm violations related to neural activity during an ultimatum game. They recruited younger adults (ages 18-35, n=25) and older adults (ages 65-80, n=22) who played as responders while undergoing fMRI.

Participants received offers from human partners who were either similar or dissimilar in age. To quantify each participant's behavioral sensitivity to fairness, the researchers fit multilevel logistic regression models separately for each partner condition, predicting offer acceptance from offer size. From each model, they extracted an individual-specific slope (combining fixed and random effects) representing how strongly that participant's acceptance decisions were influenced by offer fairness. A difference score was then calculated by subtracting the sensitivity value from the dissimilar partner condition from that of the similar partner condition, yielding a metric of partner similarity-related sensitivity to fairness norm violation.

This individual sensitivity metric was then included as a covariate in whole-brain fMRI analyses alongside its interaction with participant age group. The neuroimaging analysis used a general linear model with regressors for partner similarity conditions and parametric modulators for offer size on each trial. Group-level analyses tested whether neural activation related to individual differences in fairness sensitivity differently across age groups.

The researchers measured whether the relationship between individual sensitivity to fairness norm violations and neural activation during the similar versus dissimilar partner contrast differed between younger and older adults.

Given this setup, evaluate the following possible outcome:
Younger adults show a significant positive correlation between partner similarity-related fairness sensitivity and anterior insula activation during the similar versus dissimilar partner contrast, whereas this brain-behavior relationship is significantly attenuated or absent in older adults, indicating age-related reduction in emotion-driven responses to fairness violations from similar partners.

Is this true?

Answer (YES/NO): NO